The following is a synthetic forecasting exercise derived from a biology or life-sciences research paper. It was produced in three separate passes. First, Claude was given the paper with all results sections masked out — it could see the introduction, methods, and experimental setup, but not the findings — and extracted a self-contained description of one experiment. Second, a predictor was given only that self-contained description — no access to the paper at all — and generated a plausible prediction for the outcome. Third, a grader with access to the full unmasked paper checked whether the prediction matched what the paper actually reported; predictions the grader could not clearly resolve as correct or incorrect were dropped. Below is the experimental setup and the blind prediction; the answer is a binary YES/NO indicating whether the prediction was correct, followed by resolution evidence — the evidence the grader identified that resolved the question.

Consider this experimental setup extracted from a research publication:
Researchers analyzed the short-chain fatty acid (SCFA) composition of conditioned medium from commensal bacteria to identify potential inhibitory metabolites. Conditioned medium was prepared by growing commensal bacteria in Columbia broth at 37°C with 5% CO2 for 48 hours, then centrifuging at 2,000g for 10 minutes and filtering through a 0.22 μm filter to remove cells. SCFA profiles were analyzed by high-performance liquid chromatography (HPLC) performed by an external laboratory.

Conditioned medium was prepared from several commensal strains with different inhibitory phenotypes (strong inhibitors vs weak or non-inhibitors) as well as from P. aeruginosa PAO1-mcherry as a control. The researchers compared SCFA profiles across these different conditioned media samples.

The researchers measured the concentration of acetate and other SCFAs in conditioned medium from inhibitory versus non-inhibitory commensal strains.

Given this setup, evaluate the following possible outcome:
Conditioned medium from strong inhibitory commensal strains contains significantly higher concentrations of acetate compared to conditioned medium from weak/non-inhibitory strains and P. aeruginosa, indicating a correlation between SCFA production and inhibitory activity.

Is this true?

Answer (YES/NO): YES